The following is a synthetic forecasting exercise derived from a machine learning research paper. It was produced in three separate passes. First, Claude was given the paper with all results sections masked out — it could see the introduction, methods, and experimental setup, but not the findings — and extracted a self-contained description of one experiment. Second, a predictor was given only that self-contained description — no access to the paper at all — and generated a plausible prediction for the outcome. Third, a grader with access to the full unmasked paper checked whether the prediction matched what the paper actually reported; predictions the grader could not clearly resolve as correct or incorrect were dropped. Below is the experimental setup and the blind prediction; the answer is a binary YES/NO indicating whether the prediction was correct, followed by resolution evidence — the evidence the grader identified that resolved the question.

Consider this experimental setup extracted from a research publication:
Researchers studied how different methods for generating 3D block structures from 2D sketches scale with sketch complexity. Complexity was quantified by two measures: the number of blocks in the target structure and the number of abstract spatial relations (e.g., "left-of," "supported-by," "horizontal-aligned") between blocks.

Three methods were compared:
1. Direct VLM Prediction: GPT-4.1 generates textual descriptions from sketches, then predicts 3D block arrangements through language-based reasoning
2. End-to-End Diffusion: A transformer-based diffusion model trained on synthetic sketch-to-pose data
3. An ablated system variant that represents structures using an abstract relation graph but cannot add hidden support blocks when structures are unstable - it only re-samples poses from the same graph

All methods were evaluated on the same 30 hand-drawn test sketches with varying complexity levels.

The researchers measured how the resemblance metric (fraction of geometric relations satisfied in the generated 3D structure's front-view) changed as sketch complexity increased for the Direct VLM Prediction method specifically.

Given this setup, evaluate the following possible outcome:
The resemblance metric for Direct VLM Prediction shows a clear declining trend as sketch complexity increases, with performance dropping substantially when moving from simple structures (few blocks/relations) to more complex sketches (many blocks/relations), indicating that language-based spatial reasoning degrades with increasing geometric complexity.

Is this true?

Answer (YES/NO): YES